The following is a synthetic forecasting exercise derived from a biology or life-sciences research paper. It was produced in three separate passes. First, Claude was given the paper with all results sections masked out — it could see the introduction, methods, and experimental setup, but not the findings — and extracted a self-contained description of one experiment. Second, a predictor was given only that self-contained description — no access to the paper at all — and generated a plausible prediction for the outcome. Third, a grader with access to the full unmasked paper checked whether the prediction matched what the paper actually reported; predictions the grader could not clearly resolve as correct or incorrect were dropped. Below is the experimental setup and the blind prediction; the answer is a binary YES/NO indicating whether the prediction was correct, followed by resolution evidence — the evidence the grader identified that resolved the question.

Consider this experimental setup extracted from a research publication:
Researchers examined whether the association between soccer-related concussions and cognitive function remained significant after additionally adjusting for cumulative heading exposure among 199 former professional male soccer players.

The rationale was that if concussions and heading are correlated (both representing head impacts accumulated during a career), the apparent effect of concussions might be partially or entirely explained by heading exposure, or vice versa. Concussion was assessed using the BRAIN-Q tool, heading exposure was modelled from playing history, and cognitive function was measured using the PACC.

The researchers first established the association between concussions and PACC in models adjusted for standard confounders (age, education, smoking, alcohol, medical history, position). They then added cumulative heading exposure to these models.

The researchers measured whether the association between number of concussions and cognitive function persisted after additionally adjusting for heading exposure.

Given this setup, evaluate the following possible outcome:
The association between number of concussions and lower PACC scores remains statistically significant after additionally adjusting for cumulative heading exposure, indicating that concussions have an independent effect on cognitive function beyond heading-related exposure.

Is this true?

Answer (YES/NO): YES